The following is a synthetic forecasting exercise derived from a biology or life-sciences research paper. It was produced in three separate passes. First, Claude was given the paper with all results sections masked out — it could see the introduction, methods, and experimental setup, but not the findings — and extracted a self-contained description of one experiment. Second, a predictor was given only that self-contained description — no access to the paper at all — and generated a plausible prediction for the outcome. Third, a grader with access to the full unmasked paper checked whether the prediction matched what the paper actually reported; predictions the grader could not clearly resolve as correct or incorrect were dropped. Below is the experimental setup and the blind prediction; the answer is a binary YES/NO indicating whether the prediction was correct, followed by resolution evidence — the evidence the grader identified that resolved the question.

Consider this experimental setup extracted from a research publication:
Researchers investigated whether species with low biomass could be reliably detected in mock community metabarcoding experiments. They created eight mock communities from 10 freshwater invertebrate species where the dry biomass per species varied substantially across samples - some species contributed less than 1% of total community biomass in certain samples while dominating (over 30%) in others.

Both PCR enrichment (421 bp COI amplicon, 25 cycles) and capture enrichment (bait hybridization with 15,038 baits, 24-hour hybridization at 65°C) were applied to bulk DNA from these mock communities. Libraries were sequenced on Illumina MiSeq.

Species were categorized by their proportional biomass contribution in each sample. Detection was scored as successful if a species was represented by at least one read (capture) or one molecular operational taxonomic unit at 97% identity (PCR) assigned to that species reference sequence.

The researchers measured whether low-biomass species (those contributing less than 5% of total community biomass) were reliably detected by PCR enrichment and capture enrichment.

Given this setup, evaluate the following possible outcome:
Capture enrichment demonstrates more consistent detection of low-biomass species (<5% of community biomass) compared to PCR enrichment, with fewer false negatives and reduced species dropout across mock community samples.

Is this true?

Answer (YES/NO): YES